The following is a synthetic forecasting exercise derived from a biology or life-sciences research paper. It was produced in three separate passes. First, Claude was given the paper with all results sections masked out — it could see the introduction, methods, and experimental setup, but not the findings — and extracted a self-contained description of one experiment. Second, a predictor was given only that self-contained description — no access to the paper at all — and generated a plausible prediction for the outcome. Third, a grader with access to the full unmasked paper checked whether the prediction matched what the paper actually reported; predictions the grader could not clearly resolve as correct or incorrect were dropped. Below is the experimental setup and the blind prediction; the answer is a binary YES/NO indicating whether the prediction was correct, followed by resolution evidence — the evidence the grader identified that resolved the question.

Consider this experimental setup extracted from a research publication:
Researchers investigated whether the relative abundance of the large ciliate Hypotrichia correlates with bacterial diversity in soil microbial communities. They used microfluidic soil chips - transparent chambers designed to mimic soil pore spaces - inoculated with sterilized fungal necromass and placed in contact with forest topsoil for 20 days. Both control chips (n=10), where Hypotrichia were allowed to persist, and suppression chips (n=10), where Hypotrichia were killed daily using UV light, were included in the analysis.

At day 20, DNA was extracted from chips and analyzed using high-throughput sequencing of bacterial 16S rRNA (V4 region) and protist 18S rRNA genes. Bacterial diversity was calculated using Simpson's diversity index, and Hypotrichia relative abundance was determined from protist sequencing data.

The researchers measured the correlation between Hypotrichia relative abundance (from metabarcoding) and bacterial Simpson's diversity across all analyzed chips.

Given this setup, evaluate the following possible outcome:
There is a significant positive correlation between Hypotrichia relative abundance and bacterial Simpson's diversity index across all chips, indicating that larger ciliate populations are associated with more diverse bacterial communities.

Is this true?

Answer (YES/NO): NO